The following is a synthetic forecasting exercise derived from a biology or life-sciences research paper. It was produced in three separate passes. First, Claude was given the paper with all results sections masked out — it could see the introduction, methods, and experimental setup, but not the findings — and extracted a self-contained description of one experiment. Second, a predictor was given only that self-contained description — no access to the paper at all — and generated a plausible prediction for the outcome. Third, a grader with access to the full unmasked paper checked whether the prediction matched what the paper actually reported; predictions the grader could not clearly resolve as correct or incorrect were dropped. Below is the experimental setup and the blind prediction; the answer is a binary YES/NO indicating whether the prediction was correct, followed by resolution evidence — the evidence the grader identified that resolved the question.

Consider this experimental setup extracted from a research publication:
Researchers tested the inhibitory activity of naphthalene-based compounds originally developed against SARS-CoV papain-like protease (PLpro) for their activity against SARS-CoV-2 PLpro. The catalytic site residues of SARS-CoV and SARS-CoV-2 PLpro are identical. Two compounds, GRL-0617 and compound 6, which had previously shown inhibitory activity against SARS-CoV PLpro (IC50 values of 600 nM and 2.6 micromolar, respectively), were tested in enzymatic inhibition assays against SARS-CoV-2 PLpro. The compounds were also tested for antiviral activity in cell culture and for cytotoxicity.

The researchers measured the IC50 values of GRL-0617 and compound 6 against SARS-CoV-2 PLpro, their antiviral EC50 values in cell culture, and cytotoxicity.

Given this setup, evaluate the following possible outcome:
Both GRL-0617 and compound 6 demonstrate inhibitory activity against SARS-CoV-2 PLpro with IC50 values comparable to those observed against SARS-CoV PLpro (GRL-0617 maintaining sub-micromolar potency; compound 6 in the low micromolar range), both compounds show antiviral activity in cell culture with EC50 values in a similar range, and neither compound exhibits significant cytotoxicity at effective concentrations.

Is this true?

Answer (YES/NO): NO